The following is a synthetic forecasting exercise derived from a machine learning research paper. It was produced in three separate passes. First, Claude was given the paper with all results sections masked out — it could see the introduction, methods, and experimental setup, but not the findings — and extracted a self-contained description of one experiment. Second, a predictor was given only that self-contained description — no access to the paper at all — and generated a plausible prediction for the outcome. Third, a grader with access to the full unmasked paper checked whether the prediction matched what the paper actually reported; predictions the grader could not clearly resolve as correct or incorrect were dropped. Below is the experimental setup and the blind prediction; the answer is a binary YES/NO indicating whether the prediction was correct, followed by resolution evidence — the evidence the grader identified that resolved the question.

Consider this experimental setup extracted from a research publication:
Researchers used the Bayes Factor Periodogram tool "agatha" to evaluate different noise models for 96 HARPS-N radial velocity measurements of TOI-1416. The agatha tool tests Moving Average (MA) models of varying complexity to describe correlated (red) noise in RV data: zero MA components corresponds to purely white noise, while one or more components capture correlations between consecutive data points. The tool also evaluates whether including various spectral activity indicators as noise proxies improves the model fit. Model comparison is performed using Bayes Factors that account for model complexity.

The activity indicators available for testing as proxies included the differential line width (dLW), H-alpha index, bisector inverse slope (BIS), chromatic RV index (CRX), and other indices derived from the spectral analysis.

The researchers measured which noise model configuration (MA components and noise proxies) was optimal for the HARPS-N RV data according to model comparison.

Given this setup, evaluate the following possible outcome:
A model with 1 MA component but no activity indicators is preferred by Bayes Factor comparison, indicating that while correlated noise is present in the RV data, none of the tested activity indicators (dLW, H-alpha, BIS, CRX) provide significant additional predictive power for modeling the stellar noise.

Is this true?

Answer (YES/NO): YES